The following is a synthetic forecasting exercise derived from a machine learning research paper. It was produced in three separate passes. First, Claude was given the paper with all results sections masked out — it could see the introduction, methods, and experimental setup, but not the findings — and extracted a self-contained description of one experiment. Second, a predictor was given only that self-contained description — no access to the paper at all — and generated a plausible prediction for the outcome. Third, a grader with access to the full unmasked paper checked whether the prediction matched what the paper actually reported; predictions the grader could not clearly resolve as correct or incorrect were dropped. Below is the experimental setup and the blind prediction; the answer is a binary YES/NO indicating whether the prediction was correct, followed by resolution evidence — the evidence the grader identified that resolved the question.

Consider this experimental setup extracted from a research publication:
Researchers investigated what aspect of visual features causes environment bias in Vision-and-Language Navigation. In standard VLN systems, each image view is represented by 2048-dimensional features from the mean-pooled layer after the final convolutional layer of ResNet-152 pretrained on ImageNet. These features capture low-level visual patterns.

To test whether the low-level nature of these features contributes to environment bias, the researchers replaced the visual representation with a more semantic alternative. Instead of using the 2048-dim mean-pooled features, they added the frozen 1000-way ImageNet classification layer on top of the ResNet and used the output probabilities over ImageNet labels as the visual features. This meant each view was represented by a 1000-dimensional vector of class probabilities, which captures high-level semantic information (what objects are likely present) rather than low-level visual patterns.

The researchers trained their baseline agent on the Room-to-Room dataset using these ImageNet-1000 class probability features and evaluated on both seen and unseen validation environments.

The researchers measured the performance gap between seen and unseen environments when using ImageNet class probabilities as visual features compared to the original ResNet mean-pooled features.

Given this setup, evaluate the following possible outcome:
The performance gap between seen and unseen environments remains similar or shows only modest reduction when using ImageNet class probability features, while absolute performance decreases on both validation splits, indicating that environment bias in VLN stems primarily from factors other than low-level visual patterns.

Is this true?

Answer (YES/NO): NO